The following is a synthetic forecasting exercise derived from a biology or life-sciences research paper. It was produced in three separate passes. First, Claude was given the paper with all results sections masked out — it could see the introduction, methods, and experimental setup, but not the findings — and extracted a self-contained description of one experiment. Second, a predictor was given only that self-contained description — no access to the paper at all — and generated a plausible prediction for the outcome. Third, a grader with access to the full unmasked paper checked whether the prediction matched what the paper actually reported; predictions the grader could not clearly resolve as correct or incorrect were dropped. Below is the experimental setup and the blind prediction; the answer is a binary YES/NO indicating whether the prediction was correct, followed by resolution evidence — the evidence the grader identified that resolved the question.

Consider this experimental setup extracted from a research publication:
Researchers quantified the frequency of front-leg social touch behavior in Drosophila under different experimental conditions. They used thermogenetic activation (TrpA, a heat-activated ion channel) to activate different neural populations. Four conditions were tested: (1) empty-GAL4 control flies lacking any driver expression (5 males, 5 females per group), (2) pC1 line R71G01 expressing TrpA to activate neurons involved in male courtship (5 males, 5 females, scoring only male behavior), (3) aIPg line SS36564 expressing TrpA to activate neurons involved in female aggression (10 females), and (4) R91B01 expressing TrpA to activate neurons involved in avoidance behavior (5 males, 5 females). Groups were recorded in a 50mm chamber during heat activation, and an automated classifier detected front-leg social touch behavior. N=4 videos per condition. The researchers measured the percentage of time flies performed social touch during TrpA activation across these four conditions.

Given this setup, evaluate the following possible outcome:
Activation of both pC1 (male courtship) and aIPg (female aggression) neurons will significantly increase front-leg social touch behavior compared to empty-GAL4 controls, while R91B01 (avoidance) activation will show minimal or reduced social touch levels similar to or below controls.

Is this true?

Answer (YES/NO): YES